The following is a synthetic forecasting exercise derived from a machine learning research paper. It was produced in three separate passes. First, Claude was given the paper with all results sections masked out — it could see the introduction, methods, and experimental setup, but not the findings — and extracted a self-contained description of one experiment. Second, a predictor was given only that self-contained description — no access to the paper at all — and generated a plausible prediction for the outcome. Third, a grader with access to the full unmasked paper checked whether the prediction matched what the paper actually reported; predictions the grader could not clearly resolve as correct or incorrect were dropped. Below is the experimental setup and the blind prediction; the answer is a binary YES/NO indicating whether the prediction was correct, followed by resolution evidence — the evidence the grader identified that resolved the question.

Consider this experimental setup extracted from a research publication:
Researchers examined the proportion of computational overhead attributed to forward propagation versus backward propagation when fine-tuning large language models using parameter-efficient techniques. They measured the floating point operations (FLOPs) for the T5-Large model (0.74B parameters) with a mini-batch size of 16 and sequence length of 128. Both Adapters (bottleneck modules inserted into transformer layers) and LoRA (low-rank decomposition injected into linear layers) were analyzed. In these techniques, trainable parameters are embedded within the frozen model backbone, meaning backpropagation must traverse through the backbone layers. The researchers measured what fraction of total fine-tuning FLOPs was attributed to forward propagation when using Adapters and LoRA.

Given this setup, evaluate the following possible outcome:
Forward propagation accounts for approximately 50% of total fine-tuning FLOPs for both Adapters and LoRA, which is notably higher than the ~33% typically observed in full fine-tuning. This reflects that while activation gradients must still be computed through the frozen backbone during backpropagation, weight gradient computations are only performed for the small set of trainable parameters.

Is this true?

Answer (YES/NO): NO